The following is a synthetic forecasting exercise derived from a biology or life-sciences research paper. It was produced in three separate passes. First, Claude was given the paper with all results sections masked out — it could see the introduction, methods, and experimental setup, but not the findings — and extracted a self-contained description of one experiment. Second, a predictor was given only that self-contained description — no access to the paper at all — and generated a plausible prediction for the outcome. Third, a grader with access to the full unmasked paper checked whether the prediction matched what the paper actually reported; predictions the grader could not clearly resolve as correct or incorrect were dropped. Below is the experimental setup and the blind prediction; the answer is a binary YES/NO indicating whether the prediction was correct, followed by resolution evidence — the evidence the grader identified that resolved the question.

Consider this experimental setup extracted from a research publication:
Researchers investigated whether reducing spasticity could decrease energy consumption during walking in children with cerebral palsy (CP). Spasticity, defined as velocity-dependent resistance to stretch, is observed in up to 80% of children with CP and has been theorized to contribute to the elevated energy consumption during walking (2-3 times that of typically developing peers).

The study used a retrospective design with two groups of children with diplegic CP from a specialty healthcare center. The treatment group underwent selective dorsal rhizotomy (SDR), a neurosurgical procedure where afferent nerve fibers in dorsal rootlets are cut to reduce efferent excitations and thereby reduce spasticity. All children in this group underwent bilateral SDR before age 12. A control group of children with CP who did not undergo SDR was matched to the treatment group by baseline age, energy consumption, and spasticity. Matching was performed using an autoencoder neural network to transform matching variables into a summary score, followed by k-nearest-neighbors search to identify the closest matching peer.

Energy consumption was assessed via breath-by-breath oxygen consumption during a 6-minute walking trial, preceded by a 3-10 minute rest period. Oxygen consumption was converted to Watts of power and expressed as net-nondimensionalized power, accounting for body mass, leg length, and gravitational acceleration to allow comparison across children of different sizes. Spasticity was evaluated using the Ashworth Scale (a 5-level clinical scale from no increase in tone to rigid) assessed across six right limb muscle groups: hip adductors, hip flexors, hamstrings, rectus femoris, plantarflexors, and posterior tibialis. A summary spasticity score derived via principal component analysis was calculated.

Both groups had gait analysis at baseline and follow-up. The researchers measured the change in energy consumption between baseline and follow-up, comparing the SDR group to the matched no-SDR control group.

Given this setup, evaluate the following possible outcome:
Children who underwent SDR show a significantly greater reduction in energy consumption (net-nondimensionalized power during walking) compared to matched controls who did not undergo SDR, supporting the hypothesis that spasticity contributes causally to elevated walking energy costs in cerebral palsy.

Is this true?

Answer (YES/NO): NO